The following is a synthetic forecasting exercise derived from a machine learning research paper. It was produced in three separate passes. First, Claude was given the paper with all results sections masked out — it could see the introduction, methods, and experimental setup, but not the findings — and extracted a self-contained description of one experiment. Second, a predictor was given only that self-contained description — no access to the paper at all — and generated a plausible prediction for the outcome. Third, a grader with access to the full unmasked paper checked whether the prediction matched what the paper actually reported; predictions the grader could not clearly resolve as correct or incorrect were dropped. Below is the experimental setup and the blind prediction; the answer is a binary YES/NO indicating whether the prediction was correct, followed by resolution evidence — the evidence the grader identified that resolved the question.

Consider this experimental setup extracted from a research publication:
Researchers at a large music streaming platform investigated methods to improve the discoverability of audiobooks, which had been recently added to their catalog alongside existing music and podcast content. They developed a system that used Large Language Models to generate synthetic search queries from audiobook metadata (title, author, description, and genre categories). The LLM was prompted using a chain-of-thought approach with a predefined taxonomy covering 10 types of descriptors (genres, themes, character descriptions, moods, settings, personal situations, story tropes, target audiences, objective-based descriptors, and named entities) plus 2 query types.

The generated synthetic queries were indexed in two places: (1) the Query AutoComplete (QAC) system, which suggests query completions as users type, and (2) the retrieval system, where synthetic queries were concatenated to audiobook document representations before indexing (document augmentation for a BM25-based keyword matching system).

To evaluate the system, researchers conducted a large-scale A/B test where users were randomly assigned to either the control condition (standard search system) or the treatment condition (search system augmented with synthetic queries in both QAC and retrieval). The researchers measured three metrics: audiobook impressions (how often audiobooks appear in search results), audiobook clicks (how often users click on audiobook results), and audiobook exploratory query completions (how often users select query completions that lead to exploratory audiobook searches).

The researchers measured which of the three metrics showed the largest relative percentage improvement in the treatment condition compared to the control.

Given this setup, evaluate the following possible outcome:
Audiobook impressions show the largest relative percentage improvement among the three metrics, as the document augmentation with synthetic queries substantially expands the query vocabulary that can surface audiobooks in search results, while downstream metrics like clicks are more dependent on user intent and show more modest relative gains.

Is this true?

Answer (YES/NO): NO